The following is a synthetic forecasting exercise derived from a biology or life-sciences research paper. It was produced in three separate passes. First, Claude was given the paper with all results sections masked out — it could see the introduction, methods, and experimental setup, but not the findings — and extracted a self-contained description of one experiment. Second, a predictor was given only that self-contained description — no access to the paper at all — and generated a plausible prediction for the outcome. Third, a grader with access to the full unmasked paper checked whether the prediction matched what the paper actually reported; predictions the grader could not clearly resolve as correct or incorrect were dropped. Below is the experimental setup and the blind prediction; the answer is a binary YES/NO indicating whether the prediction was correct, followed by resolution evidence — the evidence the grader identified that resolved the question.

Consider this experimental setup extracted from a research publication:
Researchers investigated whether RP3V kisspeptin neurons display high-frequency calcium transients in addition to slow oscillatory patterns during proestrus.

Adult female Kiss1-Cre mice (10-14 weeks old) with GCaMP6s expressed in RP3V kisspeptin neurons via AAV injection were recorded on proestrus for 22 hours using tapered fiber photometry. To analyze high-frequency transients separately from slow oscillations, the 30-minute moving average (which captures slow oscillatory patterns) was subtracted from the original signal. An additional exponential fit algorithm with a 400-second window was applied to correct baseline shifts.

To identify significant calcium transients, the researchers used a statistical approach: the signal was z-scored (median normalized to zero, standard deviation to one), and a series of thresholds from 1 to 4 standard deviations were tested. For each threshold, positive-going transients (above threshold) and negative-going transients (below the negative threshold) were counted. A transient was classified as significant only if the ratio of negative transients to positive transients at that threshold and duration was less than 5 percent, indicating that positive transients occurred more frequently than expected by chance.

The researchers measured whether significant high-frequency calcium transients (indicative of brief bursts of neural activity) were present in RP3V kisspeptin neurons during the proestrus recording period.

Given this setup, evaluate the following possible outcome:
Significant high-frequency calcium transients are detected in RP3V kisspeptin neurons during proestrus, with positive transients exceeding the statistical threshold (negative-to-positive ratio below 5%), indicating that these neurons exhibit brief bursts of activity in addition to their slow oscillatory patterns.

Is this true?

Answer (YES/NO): YES